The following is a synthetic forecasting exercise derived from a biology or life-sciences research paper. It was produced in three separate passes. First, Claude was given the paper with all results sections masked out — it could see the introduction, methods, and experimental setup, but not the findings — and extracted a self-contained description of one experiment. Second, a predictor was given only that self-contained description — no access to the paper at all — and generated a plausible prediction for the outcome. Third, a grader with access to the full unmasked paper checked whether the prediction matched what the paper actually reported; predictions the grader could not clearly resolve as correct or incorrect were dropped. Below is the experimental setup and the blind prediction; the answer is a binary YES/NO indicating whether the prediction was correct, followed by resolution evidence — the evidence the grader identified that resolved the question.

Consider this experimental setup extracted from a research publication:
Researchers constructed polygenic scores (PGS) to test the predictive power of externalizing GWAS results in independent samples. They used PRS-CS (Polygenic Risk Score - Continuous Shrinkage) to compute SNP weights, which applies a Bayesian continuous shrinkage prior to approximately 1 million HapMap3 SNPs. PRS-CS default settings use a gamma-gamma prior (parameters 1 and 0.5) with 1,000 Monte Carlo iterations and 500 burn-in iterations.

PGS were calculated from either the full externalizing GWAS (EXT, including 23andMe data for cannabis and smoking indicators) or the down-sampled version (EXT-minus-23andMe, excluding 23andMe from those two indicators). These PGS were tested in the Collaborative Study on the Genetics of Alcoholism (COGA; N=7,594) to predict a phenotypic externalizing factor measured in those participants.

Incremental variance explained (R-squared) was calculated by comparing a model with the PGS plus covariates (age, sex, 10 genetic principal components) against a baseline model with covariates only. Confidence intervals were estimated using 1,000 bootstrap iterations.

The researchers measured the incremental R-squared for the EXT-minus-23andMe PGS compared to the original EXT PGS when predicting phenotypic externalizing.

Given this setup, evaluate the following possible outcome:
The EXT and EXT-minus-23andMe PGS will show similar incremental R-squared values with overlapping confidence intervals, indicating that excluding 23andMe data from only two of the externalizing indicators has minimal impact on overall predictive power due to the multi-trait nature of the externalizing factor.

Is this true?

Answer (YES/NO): YES